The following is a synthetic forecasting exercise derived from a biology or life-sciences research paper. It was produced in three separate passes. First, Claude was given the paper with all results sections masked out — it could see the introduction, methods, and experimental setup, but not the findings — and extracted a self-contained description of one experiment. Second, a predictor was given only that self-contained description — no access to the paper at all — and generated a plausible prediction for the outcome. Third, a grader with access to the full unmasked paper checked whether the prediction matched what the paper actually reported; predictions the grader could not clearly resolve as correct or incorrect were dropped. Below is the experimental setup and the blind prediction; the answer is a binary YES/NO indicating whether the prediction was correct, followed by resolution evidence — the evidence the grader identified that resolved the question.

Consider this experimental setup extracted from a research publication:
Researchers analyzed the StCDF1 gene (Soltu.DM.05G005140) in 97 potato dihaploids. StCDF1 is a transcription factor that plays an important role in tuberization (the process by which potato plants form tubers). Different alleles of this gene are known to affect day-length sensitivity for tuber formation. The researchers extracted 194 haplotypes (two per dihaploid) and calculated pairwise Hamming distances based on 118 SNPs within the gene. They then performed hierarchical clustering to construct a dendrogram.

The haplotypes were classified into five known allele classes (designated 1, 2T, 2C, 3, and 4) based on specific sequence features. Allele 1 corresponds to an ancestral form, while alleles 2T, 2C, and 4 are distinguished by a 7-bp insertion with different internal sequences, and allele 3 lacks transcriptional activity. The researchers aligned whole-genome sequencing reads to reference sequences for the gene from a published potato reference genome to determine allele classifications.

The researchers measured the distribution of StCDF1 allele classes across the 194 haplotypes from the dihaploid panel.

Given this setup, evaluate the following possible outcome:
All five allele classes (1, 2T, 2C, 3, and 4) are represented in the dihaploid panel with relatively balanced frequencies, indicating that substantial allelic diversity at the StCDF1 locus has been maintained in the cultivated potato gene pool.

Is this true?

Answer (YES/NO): NO